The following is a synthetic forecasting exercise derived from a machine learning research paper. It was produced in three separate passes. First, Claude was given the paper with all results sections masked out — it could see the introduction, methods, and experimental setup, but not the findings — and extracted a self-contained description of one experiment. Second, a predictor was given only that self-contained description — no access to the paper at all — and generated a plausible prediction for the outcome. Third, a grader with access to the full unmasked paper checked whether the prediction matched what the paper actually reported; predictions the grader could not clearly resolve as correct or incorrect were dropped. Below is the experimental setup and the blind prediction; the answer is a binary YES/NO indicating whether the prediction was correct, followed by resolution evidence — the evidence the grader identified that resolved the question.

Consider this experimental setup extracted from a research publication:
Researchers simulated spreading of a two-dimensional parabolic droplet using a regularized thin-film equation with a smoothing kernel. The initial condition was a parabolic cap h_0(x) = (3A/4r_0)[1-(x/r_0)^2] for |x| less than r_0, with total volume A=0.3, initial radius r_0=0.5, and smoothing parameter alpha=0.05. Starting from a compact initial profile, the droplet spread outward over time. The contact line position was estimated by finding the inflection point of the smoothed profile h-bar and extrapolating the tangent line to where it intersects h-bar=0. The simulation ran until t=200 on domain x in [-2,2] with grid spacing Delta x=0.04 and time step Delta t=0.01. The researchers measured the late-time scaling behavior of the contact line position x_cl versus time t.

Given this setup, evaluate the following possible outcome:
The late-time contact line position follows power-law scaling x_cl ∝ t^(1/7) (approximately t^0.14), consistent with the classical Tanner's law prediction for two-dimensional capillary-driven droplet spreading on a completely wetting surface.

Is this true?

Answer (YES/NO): YES